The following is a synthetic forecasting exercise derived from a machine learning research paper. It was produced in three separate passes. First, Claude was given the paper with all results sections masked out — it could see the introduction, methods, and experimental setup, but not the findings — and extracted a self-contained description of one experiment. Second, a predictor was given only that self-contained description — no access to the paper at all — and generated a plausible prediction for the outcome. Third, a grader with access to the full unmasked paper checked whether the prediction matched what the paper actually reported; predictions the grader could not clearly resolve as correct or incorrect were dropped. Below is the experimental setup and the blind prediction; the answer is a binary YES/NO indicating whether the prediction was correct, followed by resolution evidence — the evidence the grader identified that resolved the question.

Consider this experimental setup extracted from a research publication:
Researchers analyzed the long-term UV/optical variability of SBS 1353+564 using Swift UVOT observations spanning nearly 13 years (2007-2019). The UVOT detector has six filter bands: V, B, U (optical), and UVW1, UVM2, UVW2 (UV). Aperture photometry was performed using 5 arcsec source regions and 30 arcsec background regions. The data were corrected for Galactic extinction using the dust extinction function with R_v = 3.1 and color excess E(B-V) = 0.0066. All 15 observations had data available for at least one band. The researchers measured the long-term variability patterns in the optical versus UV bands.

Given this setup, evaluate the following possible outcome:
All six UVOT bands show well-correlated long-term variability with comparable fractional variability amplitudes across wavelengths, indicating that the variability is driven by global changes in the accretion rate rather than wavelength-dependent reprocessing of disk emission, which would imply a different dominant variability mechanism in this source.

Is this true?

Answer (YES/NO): NO